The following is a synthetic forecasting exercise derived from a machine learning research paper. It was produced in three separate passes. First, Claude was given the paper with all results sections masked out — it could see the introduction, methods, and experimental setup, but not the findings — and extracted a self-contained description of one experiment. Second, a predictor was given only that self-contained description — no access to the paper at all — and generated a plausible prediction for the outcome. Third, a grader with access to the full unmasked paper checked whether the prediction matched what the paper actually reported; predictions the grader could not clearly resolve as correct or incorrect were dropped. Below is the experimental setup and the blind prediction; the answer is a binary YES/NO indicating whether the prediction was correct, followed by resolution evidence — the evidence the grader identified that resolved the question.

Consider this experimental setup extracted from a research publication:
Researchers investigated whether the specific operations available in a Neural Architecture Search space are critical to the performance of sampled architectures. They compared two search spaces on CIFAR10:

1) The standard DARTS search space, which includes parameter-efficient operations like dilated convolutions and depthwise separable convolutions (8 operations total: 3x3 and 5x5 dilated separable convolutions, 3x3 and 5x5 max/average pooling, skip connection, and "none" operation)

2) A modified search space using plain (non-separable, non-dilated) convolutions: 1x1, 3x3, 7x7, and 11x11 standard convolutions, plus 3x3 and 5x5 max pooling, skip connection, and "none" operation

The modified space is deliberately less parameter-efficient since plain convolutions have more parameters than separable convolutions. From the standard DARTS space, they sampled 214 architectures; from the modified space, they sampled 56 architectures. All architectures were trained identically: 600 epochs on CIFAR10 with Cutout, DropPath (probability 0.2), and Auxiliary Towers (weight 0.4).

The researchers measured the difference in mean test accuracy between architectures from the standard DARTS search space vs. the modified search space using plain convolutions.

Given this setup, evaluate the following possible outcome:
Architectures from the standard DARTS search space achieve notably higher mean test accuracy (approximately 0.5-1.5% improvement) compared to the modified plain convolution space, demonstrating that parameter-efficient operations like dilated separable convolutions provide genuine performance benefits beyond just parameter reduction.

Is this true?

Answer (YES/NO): NO